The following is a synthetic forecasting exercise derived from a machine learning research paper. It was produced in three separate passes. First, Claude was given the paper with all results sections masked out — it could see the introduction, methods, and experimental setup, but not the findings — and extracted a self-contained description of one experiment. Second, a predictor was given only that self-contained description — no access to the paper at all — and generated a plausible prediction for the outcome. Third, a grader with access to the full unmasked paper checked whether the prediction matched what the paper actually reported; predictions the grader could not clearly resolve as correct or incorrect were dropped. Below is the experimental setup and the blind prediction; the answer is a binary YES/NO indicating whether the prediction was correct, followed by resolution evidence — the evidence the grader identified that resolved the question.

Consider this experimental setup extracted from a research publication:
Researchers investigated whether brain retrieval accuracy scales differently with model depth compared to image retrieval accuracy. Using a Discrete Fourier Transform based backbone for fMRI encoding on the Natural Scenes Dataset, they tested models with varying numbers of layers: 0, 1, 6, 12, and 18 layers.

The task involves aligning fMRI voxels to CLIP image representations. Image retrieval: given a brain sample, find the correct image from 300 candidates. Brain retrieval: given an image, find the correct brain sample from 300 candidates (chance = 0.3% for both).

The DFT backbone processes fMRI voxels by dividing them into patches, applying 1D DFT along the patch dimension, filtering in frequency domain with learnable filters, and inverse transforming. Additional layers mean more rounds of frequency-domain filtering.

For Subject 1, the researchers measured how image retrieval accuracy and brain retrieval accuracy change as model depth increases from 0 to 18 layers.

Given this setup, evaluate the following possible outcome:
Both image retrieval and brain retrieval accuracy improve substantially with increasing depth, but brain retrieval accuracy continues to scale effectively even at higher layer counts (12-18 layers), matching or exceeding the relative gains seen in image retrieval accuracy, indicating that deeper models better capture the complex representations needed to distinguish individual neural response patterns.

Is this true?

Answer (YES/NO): NO